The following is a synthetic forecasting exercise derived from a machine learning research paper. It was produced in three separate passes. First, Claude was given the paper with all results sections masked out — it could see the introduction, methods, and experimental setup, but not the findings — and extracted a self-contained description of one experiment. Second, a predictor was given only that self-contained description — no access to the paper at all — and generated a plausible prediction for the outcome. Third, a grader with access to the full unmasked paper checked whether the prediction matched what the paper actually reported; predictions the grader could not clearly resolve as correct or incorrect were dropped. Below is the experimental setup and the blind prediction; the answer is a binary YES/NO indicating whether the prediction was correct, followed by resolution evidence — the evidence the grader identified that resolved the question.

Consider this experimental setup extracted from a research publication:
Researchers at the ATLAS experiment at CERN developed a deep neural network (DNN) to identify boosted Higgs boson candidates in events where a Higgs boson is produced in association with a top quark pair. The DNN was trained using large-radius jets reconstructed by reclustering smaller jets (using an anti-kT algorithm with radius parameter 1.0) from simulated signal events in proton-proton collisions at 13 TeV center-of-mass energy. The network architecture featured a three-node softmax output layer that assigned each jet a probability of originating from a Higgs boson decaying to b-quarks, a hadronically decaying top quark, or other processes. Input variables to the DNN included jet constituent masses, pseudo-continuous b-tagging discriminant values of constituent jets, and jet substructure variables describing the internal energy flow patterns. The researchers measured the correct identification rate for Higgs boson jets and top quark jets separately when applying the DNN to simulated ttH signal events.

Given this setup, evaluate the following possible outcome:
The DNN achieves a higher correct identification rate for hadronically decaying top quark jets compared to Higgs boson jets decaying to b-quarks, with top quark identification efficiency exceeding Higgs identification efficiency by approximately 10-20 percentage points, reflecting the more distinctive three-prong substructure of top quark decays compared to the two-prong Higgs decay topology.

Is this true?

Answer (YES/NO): NO